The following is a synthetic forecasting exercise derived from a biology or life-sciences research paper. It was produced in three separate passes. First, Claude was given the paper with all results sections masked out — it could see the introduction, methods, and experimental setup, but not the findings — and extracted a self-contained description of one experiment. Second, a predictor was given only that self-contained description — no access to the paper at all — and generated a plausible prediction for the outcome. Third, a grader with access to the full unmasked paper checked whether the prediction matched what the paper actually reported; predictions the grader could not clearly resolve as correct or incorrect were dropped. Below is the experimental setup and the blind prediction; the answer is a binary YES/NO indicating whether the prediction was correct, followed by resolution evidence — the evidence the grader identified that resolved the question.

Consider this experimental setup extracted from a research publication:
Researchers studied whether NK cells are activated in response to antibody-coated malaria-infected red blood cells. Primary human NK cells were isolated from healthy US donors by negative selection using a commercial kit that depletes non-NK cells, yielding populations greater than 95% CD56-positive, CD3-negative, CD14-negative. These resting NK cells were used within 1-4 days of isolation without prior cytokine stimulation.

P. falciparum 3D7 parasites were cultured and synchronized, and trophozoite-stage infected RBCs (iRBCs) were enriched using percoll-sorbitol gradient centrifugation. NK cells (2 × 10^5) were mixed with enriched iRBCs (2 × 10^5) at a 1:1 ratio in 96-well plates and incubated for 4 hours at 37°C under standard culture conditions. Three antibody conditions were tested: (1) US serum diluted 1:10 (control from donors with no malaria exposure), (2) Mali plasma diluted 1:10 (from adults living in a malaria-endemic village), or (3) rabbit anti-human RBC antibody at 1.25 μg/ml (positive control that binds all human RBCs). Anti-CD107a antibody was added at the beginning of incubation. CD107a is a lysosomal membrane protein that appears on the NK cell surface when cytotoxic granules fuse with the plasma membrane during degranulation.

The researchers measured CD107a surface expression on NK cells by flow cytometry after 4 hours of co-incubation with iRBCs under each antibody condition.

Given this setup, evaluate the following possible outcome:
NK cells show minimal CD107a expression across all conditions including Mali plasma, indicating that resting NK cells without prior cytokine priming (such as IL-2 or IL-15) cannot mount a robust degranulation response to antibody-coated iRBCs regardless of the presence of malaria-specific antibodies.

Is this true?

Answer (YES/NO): NO